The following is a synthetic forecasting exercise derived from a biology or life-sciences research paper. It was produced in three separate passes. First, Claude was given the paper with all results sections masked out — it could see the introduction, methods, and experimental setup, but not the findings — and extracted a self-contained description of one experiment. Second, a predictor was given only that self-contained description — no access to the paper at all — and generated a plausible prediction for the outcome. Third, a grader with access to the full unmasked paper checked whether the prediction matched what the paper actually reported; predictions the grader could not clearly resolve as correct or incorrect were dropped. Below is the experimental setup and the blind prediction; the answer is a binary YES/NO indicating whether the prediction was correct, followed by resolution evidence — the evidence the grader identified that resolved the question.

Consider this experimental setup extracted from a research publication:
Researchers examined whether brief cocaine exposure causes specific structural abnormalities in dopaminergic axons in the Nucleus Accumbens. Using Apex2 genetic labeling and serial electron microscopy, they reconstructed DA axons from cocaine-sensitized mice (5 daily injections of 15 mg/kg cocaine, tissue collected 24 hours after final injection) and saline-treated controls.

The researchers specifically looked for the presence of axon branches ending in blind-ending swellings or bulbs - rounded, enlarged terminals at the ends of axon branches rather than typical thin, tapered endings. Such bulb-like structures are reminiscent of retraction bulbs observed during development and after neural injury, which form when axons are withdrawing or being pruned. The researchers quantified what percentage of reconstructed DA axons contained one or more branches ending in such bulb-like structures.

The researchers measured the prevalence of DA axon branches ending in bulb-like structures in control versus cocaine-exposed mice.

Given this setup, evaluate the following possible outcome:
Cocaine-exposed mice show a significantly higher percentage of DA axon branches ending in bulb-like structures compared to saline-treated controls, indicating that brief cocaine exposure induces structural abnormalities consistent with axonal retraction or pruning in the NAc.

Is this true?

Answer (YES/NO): YES